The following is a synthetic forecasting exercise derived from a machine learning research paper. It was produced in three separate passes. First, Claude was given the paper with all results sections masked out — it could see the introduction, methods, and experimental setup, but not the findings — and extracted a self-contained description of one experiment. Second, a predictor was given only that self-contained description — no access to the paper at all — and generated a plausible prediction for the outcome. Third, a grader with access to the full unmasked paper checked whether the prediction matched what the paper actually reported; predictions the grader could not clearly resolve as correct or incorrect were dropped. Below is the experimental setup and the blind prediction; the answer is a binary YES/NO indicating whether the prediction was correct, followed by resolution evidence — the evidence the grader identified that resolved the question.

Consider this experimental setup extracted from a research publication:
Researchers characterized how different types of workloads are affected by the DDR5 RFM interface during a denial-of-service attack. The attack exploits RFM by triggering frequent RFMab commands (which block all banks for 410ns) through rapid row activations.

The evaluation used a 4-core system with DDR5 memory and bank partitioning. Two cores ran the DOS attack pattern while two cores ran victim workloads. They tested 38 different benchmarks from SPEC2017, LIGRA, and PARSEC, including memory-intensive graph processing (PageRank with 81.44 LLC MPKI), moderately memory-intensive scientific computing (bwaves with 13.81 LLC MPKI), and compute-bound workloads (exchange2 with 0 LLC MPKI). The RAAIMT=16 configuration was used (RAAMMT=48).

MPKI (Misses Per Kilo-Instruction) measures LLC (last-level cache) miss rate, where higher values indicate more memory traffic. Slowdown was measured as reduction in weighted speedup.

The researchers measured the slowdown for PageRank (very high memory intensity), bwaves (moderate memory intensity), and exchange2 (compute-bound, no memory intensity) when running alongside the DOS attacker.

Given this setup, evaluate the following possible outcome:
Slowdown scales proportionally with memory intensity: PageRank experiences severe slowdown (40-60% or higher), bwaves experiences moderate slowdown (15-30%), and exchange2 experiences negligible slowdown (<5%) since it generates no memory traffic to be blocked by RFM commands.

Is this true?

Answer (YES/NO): NO